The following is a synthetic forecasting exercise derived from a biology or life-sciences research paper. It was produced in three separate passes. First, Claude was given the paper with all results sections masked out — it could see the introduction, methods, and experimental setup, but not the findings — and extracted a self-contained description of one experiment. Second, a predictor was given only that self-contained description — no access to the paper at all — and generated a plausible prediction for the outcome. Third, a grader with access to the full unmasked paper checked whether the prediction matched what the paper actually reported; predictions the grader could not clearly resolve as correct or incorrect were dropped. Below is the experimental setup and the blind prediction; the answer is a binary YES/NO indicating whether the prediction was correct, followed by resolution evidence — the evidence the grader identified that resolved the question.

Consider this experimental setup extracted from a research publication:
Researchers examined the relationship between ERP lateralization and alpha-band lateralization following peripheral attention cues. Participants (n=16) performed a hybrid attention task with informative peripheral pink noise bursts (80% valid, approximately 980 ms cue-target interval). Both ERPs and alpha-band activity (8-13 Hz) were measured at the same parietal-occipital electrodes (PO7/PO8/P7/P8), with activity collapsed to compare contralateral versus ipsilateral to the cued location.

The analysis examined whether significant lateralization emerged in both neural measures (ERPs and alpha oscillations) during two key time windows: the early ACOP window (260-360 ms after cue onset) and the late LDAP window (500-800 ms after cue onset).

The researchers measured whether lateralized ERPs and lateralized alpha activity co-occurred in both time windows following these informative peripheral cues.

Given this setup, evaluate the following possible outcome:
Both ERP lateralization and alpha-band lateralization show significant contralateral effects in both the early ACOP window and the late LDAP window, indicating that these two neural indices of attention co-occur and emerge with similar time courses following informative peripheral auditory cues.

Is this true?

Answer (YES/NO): NO